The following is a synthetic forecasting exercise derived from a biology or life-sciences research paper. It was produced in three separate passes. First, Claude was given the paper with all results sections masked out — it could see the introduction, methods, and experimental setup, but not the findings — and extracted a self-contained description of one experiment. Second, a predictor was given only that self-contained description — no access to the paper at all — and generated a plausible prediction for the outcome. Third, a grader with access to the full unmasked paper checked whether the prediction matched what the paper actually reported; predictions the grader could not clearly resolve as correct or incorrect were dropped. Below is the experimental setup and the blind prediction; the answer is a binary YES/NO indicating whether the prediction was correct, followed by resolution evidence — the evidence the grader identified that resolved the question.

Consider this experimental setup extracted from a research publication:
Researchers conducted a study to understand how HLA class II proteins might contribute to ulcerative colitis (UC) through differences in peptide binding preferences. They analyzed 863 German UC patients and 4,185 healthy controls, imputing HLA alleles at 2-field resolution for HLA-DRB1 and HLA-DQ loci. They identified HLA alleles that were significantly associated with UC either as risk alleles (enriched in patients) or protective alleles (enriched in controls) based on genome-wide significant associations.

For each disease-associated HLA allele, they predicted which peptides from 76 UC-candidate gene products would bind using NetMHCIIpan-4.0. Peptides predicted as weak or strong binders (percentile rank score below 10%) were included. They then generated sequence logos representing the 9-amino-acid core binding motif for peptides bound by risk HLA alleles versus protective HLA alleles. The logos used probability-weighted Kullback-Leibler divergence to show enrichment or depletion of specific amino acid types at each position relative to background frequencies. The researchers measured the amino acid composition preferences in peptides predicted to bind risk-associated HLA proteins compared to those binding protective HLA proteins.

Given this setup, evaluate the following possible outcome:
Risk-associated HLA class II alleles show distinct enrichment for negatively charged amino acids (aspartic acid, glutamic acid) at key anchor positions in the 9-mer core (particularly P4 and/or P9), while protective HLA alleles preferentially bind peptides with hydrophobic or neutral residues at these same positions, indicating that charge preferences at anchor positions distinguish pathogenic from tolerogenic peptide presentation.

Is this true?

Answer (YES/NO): NO